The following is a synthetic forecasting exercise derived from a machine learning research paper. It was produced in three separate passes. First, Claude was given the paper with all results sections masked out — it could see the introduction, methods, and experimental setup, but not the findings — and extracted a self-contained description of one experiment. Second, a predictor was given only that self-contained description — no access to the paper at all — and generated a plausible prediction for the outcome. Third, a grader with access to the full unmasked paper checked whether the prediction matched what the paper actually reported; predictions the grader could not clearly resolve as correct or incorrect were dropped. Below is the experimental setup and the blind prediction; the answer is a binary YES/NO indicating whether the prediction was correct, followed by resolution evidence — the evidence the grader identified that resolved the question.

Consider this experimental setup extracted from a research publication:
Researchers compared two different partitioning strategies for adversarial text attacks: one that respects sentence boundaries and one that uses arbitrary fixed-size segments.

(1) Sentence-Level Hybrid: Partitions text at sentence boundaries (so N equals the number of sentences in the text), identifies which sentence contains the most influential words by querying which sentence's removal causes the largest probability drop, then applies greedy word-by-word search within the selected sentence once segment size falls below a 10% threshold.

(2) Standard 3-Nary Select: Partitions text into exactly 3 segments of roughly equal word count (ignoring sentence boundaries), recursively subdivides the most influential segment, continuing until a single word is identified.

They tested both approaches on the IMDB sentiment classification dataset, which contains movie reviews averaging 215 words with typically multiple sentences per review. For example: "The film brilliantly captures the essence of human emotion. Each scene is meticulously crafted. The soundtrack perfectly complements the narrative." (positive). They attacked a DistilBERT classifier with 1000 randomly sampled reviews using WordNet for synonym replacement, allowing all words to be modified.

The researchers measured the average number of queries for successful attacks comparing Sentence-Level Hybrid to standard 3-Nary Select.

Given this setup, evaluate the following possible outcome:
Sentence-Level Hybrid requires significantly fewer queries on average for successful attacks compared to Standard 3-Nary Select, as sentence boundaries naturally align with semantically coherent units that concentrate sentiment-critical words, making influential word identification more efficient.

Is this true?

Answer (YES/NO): YES